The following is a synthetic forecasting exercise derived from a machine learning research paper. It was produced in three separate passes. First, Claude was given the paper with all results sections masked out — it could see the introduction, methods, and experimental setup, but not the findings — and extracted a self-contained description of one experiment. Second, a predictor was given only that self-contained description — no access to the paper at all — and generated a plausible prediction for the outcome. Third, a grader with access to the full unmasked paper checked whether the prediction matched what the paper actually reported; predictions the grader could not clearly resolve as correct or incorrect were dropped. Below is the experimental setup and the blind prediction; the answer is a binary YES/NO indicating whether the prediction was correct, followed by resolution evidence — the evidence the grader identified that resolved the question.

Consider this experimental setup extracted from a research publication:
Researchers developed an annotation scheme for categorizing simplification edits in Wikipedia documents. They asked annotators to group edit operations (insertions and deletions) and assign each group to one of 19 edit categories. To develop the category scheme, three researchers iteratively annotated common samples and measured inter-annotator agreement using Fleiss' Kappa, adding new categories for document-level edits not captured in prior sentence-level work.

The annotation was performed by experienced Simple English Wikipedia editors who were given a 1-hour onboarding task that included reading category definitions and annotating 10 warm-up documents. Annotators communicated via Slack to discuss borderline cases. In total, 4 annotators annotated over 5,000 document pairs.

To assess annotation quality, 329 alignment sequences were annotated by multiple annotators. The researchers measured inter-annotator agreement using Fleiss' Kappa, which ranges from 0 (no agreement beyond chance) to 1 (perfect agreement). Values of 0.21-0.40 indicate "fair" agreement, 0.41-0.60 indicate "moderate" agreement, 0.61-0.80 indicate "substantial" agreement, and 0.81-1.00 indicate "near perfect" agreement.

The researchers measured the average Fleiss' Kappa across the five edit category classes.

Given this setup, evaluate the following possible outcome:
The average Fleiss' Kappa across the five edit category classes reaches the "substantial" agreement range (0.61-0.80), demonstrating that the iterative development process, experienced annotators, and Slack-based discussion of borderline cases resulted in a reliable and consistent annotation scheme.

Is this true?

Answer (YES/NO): NO